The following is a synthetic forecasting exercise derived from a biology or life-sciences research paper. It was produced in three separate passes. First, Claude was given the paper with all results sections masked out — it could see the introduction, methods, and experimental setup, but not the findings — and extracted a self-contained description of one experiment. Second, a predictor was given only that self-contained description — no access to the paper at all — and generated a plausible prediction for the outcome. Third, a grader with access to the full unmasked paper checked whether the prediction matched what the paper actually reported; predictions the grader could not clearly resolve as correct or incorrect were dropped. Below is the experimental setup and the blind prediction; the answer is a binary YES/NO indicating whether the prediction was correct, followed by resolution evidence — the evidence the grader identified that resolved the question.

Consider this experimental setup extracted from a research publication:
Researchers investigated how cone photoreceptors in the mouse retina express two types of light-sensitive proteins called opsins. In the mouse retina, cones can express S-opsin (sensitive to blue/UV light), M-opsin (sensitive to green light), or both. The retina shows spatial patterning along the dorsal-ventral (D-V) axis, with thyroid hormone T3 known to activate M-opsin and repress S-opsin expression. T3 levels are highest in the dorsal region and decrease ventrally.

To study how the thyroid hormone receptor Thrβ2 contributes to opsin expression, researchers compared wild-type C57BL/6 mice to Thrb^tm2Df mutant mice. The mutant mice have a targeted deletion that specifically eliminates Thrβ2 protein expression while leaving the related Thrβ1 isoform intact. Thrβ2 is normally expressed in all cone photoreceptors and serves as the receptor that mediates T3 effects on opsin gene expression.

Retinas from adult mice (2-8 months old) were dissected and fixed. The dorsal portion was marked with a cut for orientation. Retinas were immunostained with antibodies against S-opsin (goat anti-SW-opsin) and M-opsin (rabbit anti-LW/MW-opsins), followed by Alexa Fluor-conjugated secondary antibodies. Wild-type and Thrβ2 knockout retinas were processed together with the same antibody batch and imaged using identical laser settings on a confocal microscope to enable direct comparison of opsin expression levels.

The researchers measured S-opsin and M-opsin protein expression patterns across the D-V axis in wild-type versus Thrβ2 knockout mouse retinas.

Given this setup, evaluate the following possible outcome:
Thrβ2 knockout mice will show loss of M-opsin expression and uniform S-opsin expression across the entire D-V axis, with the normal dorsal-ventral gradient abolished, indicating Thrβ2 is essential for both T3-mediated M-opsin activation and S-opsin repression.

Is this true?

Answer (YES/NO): YES